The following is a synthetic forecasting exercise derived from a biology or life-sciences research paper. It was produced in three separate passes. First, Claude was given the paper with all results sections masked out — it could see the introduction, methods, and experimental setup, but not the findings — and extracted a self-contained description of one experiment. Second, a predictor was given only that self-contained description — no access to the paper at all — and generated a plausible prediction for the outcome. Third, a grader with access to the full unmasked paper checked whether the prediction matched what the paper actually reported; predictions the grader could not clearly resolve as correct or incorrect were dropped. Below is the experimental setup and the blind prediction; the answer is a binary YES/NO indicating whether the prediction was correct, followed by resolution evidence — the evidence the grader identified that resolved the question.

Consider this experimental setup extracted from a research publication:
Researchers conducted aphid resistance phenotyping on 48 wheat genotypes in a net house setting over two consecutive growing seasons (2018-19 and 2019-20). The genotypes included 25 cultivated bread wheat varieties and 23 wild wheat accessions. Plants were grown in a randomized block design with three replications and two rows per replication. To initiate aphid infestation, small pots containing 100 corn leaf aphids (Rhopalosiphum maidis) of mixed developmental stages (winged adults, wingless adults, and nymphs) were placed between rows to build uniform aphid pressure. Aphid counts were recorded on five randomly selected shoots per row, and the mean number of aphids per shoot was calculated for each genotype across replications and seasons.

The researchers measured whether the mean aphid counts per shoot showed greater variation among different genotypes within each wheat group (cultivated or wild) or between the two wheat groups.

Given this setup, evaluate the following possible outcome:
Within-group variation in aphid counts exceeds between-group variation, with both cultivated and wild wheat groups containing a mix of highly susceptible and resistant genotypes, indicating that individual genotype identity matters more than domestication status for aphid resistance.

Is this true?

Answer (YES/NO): YES